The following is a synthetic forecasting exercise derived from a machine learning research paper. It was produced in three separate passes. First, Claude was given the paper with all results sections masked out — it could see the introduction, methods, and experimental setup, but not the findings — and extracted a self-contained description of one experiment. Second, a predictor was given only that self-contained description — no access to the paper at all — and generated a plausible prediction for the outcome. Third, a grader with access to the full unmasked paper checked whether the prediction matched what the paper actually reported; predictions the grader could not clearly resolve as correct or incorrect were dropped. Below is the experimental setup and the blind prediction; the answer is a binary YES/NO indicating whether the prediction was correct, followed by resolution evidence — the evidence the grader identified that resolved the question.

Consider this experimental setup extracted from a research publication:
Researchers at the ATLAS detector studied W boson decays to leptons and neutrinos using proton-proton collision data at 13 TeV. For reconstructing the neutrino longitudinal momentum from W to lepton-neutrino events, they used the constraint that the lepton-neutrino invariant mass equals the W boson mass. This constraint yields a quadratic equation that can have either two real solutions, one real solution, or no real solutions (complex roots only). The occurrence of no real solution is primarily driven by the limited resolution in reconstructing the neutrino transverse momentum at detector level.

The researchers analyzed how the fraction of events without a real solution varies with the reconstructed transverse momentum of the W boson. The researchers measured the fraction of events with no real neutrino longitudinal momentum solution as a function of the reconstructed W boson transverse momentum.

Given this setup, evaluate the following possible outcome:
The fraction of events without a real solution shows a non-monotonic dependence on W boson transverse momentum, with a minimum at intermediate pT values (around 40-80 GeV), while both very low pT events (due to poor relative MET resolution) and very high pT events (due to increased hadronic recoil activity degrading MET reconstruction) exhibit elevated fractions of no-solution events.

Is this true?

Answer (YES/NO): NO